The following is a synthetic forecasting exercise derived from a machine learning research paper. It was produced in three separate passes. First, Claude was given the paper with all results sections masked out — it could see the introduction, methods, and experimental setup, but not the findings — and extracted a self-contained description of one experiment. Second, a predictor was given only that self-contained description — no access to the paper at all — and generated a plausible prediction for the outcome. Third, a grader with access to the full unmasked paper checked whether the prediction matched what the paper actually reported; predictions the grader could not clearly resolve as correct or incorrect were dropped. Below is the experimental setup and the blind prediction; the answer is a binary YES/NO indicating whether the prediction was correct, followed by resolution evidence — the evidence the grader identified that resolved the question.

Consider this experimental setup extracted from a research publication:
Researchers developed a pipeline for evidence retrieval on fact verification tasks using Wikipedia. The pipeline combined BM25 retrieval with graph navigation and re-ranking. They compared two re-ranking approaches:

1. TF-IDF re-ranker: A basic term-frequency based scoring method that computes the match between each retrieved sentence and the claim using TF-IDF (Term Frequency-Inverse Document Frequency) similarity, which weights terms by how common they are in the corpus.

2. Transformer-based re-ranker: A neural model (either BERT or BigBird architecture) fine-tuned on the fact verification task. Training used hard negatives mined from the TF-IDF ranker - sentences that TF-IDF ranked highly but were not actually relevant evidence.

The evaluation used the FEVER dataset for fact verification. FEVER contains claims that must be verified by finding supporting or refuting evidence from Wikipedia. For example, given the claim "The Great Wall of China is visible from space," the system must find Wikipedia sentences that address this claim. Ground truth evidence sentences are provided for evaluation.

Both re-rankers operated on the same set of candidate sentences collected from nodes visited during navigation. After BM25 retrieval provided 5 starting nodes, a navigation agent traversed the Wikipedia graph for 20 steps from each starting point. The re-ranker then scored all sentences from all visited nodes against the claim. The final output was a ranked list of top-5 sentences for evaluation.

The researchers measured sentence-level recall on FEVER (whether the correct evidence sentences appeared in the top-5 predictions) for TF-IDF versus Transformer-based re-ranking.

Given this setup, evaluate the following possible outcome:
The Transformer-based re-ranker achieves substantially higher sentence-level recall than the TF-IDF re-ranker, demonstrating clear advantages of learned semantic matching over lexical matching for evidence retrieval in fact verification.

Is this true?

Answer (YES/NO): YES